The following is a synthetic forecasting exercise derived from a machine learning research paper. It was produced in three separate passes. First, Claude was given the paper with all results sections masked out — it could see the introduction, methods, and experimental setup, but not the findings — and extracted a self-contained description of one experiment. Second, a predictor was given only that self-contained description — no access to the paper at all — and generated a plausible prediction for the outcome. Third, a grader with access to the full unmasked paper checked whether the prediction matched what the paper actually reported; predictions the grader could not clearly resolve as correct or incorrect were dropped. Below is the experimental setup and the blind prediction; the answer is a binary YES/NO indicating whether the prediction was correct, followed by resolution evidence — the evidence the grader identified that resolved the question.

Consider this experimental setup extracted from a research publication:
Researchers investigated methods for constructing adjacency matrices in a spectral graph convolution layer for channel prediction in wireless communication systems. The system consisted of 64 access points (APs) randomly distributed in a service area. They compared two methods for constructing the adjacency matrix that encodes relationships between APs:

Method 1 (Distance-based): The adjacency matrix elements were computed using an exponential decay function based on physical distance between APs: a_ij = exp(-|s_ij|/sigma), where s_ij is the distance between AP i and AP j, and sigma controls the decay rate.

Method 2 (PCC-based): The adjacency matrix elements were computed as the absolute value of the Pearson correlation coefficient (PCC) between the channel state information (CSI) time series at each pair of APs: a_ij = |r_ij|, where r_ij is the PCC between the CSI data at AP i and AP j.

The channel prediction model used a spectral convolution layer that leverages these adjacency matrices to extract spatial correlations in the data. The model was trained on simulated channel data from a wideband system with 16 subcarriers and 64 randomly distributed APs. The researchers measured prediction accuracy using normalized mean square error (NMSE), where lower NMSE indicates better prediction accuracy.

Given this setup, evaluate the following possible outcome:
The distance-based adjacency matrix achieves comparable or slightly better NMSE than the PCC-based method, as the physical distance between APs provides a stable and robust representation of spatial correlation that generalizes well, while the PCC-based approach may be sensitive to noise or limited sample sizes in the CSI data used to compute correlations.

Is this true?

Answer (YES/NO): NO